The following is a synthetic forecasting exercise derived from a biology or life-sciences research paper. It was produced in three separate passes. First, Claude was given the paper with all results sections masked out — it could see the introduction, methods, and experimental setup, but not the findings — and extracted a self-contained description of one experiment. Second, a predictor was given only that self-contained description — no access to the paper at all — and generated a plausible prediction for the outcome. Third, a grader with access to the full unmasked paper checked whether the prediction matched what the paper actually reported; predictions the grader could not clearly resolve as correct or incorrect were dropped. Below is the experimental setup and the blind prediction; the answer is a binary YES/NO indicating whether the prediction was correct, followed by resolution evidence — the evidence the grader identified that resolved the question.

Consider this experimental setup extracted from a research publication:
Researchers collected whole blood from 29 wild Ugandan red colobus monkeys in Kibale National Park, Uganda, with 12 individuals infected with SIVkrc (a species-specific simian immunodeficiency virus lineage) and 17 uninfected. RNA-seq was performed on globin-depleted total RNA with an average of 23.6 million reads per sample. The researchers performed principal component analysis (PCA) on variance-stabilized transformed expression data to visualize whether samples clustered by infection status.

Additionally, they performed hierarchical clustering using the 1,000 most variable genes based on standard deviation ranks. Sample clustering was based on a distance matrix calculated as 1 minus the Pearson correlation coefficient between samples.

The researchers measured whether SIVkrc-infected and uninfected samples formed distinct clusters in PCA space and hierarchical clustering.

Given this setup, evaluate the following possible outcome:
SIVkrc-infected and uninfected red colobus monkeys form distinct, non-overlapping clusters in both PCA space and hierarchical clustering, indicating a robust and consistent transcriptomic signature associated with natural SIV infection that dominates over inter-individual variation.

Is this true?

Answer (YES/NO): NO